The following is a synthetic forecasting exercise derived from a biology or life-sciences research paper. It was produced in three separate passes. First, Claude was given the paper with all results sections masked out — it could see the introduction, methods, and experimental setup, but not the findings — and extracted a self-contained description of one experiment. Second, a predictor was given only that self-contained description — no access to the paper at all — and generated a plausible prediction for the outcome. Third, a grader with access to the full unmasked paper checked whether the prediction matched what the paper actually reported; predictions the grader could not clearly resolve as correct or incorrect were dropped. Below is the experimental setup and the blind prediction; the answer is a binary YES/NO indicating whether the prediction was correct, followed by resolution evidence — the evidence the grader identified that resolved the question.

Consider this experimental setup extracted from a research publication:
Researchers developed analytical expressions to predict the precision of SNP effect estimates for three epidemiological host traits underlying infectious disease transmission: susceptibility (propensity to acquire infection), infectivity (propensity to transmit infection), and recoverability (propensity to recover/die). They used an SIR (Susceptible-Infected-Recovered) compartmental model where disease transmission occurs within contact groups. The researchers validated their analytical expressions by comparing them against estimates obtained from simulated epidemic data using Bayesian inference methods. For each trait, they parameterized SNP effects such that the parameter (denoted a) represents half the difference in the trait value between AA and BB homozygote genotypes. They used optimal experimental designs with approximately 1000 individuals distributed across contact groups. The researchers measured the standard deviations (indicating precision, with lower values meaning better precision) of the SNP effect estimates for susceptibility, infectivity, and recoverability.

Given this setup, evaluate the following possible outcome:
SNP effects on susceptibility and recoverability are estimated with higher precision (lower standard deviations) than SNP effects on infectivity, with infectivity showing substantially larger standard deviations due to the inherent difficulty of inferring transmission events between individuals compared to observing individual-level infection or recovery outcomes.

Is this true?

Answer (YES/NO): YES